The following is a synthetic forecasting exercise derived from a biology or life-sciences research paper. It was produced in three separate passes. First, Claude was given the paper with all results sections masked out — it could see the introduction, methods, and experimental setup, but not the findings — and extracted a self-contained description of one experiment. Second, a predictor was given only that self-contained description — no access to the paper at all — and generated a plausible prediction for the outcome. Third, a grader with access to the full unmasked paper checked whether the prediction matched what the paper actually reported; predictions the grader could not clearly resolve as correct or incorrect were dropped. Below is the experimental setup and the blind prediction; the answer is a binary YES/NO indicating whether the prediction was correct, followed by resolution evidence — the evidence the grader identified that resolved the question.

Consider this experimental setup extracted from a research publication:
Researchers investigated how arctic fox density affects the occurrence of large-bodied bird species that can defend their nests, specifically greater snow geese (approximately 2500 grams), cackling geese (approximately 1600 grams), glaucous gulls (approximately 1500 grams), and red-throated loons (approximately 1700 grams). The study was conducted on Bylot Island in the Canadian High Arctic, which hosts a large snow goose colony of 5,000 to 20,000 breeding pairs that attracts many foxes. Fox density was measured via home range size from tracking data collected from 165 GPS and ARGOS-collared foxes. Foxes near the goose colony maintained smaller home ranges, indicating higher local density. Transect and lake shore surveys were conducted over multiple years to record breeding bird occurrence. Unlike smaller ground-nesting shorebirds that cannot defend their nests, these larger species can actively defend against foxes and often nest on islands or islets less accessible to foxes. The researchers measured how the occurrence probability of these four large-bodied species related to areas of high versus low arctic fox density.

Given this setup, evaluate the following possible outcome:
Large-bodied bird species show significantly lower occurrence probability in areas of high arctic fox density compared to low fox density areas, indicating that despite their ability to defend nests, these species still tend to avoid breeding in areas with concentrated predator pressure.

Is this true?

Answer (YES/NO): NO